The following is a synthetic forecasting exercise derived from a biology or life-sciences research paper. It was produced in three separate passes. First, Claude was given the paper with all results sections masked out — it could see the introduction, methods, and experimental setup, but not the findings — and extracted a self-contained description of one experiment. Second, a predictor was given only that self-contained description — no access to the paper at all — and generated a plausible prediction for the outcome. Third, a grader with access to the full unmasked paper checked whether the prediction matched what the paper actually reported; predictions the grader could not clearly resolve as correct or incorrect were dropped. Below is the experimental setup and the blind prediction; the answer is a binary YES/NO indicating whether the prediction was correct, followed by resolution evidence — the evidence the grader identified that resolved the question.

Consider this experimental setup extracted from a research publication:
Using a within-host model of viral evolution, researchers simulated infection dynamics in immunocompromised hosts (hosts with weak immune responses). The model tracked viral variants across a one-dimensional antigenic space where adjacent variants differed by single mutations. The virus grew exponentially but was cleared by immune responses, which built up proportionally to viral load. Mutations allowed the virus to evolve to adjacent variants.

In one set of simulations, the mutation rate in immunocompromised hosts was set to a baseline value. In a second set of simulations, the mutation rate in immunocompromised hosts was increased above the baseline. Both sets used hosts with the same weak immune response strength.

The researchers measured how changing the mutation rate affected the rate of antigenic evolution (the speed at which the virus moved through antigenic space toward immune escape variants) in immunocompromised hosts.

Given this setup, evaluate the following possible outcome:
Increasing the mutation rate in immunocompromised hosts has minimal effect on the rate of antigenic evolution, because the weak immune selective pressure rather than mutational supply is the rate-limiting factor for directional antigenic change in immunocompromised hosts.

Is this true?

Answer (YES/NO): YES